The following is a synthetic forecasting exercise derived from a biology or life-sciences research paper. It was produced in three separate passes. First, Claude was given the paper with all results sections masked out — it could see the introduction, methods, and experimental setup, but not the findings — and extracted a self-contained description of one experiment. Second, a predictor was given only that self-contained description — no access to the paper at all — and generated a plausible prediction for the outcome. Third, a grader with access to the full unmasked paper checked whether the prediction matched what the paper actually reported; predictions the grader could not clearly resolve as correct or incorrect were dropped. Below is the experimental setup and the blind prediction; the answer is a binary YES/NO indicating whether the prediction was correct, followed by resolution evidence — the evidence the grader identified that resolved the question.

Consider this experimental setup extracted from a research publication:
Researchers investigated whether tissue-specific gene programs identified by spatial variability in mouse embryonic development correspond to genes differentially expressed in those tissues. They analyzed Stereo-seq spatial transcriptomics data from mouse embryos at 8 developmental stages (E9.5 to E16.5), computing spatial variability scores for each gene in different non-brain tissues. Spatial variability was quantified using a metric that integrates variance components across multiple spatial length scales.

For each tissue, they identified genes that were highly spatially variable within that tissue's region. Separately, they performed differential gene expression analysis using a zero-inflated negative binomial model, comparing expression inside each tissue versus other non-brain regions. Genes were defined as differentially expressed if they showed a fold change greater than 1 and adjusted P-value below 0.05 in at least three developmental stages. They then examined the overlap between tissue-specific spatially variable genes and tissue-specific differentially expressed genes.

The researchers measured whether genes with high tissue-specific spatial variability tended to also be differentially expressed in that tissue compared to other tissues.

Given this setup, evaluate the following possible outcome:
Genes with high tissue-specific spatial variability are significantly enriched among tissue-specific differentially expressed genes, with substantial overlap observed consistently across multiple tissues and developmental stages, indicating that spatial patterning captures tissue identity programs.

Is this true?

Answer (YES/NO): NO